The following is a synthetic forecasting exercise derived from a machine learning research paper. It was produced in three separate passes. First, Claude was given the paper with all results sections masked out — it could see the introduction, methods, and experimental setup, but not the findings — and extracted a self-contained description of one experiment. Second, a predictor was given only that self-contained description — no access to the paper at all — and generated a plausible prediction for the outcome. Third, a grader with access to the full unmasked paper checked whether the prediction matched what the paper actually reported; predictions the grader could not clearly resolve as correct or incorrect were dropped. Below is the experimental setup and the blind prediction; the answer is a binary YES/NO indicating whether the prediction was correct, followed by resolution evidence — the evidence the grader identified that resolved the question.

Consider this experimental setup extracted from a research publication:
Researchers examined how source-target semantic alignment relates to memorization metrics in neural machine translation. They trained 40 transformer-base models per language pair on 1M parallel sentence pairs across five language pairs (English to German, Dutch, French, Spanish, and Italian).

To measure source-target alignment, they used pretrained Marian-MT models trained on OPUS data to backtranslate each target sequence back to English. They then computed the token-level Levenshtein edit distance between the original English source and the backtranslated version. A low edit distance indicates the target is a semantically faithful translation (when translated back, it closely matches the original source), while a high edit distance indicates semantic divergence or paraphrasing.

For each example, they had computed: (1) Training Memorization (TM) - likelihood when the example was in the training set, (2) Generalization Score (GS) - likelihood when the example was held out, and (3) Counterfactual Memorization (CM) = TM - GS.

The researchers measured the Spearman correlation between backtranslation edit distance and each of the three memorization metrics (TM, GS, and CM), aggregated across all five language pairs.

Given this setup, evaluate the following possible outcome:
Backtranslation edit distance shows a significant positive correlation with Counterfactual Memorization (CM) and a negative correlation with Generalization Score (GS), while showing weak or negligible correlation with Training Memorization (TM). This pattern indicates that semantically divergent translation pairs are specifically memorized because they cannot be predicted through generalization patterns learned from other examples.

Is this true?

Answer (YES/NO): NO